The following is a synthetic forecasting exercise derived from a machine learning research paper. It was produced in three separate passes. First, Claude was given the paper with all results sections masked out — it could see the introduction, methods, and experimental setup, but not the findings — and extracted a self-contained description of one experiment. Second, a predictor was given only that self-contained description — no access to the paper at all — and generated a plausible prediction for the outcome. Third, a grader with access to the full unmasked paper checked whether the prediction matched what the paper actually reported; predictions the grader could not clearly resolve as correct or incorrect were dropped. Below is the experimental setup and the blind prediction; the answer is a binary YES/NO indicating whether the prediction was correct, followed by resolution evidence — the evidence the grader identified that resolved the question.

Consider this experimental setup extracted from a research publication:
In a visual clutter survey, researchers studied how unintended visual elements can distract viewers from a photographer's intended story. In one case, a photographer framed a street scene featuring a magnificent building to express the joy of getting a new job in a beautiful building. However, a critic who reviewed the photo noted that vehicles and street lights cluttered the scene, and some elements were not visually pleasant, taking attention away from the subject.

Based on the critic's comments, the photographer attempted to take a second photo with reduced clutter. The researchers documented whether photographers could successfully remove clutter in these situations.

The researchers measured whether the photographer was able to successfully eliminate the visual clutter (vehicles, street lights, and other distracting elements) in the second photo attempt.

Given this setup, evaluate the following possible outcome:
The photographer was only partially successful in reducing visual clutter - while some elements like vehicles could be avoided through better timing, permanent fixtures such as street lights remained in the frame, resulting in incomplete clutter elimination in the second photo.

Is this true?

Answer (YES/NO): NO